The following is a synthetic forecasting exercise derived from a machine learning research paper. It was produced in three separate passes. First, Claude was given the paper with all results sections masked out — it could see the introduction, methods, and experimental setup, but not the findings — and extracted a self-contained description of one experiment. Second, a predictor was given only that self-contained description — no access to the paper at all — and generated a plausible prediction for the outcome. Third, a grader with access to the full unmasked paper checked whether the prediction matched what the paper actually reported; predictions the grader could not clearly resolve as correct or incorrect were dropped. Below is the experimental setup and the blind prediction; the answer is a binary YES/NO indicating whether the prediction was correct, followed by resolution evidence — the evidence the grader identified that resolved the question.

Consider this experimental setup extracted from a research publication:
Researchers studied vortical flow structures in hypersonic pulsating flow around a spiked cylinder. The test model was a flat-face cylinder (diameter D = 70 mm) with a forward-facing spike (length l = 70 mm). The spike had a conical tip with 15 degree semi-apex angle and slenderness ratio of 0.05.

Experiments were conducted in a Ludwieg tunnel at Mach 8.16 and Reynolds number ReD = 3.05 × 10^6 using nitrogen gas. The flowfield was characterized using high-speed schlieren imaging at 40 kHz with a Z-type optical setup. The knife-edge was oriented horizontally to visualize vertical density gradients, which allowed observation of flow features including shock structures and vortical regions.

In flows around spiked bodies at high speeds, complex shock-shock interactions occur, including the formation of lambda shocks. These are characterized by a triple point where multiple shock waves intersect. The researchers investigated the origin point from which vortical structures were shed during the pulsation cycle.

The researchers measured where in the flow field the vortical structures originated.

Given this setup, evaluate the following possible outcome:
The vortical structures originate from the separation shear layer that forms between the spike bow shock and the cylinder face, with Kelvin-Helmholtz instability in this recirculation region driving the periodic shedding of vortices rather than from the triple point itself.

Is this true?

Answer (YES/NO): NO